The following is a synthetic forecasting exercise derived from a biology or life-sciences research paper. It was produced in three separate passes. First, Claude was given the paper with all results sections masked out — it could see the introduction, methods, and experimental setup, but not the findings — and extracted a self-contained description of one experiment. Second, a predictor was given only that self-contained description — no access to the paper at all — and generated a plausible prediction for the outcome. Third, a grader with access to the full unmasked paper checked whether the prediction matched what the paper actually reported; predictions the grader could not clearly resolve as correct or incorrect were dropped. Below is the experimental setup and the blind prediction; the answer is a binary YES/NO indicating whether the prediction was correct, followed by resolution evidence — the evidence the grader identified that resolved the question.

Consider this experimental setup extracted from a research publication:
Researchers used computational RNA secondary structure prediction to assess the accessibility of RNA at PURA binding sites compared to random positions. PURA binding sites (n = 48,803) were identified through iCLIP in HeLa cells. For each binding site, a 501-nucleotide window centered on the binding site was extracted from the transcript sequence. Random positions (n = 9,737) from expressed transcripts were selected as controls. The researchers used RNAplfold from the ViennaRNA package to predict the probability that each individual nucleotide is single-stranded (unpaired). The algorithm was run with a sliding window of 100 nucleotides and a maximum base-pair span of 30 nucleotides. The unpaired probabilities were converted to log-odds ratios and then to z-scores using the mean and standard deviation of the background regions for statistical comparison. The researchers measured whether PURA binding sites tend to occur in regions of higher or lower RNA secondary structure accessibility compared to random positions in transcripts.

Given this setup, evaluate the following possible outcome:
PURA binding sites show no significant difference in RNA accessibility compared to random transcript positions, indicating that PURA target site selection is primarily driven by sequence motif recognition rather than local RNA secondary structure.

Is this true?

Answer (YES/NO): NO